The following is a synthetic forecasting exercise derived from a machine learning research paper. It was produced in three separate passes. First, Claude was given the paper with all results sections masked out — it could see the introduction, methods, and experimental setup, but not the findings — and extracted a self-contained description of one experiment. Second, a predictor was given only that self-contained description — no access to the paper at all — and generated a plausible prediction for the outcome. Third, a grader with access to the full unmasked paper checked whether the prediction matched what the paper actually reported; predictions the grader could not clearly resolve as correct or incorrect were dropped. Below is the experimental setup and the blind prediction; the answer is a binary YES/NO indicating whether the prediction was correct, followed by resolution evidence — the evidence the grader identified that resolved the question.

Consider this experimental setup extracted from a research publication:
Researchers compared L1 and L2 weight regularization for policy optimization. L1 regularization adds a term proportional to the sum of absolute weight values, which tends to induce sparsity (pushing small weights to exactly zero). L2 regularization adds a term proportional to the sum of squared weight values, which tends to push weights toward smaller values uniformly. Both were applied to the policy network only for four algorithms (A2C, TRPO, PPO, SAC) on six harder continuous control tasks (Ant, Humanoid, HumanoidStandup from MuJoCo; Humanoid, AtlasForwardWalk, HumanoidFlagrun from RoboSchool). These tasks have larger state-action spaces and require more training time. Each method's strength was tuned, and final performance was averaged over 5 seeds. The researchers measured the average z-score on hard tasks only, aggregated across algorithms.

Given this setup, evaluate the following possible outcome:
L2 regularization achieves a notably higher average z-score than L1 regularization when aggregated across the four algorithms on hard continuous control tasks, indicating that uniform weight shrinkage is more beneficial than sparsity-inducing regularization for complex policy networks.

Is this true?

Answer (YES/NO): YES